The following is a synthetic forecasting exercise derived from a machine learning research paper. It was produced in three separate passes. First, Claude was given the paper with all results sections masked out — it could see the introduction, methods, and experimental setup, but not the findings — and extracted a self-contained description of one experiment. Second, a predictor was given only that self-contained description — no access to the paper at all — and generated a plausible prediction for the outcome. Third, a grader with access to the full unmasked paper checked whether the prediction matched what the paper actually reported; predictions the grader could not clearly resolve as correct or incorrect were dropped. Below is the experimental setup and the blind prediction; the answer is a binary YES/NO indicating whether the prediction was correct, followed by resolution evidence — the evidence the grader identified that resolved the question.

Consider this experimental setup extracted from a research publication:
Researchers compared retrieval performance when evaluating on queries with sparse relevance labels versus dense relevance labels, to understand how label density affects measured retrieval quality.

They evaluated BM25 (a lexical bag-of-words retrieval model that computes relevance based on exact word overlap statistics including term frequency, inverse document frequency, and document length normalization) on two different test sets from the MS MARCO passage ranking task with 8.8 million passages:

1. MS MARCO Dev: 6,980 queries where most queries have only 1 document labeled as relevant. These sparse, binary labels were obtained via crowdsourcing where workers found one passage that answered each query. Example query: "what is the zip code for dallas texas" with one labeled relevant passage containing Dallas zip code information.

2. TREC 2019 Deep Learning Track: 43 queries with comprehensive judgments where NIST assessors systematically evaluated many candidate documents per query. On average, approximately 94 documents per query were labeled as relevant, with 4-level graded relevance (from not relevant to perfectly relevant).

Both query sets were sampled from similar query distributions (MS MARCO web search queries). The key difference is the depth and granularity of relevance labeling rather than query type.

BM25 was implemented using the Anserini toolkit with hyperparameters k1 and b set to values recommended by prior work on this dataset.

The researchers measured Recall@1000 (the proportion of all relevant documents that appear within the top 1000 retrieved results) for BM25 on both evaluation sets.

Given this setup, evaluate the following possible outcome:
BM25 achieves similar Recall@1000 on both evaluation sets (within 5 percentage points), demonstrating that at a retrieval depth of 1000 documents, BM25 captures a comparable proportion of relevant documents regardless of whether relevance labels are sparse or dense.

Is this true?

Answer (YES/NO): NO